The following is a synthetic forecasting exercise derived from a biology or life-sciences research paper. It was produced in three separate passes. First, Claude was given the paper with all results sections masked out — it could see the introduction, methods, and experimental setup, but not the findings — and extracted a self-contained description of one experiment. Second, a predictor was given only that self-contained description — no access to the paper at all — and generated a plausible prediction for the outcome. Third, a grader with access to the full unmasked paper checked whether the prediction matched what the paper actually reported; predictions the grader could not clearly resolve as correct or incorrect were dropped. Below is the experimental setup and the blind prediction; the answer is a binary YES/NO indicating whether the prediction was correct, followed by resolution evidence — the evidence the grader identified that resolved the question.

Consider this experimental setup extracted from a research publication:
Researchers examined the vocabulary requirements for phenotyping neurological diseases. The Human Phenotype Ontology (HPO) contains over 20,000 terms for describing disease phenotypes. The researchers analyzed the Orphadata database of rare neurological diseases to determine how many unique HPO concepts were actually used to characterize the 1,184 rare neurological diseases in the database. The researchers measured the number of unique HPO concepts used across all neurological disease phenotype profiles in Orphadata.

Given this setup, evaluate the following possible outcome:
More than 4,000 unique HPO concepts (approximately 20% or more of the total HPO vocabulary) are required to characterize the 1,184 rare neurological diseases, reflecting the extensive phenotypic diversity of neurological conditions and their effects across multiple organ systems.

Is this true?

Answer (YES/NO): NO